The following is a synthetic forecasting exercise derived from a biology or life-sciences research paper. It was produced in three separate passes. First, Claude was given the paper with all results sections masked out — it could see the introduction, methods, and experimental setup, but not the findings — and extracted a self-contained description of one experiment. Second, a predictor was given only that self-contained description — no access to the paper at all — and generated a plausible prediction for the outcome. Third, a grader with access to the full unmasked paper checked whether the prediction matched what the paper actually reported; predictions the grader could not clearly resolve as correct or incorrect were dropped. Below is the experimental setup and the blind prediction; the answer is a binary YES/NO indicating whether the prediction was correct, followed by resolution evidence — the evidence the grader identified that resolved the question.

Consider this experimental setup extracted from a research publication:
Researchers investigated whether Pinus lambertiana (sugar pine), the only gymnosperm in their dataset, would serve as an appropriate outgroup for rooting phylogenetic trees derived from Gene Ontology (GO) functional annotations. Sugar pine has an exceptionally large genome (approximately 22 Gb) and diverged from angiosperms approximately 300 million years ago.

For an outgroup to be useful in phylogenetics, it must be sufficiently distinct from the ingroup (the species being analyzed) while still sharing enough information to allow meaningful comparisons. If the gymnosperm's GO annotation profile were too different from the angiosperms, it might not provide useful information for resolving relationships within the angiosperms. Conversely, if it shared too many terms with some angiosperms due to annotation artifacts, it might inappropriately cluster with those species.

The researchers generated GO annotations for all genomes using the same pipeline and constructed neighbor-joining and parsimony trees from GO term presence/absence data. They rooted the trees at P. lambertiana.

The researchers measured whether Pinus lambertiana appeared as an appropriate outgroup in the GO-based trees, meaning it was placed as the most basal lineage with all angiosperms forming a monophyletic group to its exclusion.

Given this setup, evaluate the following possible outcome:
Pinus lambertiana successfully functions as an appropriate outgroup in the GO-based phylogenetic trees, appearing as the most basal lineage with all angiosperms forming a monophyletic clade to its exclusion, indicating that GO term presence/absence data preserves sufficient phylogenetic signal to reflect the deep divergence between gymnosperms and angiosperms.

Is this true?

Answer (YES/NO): YES